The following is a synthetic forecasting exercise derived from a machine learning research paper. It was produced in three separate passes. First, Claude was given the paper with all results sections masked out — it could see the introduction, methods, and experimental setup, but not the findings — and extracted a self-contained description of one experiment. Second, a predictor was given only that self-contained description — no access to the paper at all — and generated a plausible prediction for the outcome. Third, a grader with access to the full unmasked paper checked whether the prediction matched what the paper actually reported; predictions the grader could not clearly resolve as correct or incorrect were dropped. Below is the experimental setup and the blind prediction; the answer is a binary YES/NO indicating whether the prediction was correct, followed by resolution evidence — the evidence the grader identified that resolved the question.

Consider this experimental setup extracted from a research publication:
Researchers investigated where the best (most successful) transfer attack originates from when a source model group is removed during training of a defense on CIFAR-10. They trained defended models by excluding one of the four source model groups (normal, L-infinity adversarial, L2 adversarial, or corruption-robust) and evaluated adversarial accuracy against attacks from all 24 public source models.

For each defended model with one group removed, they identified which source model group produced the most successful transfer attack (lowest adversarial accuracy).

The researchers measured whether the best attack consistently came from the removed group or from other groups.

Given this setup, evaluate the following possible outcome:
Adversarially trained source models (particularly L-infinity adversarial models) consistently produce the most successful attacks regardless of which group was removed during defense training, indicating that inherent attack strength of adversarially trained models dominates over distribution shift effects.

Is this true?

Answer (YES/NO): NO